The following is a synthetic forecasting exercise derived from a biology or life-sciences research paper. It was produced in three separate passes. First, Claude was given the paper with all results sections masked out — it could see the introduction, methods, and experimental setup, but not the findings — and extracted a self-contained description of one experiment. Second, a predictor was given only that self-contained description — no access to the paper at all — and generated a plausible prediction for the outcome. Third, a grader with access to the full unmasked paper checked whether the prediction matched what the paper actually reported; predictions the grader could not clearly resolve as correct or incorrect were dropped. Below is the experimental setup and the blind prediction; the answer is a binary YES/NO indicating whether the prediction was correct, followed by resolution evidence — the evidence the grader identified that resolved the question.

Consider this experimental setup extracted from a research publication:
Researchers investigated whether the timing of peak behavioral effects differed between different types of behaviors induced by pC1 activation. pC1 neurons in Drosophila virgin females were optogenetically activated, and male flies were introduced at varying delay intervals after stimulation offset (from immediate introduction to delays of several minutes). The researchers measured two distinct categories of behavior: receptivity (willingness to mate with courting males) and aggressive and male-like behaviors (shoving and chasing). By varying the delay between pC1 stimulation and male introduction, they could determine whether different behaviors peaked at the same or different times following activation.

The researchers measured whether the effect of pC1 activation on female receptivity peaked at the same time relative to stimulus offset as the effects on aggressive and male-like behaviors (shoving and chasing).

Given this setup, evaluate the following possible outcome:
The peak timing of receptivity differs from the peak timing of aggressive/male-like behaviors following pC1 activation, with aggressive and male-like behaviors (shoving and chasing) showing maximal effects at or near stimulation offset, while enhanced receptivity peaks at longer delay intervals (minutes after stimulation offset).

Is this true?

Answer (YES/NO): NO